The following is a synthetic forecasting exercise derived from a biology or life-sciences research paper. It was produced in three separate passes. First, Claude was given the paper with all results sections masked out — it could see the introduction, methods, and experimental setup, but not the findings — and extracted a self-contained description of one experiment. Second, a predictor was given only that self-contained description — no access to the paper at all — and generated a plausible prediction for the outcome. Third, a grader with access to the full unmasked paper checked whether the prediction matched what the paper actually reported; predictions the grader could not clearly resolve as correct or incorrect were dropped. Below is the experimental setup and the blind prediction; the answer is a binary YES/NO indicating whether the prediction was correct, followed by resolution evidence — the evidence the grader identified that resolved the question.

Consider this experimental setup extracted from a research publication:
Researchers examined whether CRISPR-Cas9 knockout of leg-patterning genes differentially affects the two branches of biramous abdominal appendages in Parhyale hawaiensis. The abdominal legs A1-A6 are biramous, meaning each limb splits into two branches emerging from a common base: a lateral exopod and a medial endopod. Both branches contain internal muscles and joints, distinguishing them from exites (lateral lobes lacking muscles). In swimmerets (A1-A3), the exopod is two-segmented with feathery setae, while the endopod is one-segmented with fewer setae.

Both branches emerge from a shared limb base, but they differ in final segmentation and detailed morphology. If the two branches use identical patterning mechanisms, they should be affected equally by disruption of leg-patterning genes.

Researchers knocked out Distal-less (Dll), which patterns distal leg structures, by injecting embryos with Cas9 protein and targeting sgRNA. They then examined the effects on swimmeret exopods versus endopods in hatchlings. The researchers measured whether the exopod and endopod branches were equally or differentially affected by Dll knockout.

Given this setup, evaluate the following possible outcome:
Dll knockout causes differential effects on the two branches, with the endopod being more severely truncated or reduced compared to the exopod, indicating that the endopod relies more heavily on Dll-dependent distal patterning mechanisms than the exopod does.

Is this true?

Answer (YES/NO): YES